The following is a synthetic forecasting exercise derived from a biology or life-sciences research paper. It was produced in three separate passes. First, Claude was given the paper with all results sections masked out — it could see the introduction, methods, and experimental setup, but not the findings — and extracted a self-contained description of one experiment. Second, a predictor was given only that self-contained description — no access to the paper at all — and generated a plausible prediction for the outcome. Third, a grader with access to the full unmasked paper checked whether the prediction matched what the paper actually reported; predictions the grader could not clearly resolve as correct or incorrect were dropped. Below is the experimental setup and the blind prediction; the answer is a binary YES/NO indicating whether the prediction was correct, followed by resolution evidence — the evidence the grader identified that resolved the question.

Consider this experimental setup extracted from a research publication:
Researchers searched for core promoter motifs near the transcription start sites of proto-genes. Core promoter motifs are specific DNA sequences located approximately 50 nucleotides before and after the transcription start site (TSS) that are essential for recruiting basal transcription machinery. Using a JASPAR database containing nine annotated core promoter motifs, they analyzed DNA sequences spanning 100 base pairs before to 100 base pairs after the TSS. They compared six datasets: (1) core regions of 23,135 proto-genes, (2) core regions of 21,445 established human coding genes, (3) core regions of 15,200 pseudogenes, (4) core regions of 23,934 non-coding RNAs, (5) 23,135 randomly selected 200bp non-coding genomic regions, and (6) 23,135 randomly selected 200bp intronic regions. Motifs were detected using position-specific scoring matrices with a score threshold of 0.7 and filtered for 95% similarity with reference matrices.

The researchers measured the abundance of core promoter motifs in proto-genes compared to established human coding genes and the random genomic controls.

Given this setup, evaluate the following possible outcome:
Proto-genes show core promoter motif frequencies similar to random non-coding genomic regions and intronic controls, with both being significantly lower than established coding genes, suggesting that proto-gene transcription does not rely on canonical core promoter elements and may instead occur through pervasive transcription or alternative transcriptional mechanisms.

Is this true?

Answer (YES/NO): NO